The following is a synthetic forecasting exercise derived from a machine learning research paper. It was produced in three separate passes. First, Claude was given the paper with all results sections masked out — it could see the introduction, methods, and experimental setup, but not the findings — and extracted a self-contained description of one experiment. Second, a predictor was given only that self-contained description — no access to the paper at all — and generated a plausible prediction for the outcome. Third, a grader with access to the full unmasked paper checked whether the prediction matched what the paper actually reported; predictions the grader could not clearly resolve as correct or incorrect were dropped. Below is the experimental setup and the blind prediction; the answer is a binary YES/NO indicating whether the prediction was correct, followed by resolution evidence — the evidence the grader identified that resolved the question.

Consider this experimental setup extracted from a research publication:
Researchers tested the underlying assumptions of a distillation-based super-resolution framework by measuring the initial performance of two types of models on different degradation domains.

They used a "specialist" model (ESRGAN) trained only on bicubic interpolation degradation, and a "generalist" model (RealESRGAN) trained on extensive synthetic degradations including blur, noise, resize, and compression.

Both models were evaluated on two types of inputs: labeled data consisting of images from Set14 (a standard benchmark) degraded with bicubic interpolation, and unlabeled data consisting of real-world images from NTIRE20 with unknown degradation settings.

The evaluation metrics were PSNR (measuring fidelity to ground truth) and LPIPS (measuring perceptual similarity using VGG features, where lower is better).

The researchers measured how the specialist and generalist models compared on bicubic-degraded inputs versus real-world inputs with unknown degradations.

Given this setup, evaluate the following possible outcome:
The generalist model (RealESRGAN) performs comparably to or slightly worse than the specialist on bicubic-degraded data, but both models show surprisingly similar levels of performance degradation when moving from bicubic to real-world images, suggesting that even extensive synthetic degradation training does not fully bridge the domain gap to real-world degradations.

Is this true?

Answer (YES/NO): NO